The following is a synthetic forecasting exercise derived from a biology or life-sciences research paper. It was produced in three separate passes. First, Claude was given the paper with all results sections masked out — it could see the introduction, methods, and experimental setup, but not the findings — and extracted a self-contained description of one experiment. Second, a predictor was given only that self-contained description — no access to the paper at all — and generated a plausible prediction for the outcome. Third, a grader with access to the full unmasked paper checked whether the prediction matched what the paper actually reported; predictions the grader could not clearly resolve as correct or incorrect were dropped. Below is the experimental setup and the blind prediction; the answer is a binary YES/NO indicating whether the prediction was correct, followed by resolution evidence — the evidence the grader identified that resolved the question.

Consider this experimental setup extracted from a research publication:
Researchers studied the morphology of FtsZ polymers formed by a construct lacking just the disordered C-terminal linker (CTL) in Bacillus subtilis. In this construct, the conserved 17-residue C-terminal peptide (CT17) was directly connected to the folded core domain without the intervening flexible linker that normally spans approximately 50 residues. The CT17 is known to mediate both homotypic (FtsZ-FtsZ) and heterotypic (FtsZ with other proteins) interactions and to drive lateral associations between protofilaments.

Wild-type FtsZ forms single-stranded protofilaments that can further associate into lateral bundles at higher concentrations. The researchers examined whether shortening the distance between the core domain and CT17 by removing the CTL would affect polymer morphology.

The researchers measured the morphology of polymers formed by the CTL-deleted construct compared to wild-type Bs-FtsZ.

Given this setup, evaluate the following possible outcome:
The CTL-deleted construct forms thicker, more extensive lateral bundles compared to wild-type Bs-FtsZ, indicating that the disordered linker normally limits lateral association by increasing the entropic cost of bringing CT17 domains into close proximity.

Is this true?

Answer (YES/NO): NO